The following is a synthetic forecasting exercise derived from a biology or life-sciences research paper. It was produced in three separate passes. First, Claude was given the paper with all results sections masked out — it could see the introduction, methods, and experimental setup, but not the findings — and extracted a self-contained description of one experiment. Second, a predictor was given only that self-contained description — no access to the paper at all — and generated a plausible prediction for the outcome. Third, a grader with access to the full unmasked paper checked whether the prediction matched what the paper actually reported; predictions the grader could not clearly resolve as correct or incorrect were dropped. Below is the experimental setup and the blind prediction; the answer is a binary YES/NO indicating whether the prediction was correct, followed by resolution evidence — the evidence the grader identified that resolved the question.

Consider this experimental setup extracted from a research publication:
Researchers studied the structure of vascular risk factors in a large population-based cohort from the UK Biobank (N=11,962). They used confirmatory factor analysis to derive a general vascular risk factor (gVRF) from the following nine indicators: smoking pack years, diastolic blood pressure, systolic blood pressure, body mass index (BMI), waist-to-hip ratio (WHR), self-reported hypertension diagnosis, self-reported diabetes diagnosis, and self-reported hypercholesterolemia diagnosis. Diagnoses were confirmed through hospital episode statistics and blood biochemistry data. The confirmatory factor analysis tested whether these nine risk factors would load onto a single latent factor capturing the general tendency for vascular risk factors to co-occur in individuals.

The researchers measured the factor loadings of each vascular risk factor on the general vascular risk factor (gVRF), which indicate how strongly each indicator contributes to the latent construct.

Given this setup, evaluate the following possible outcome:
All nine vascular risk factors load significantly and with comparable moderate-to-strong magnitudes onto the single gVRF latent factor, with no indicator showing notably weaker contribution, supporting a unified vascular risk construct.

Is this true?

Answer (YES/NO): NO